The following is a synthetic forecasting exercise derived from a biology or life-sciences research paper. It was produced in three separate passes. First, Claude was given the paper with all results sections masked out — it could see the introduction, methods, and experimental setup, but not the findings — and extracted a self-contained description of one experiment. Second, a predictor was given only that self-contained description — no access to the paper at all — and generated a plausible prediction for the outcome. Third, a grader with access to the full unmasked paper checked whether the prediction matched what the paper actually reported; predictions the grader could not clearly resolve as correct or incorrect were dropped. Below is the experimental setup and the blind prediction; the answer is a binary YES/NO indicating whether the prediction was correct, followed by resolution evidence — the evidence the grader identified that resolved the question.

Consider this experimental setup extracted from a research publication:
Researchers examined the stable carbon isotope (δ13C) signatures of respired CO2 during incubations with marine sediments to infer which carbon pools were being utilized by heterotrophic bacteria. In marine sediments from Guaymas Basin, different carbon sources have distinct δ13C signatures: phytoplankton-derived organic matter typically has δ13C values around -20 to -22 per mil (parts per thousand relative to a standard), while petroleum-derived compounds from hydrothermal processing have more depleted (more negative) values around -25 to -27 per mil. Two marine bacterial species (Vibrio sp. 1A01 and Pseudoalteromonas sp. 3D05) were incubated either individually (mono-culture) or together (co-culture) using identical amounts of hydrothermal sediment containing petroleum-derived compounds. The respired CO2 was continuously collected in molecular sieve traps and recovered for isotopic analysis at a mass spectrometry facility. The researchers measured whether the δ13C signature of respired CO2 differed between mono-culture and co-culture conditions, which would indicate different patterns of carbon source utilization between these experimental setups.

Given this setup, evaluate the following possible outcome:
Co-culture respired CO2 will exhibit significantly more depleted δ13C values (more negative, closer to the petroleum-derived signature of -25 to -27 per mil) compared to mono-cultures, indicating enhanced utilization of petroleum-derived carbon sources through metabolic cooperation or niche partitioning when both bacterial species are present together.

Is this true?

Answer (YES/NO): NO